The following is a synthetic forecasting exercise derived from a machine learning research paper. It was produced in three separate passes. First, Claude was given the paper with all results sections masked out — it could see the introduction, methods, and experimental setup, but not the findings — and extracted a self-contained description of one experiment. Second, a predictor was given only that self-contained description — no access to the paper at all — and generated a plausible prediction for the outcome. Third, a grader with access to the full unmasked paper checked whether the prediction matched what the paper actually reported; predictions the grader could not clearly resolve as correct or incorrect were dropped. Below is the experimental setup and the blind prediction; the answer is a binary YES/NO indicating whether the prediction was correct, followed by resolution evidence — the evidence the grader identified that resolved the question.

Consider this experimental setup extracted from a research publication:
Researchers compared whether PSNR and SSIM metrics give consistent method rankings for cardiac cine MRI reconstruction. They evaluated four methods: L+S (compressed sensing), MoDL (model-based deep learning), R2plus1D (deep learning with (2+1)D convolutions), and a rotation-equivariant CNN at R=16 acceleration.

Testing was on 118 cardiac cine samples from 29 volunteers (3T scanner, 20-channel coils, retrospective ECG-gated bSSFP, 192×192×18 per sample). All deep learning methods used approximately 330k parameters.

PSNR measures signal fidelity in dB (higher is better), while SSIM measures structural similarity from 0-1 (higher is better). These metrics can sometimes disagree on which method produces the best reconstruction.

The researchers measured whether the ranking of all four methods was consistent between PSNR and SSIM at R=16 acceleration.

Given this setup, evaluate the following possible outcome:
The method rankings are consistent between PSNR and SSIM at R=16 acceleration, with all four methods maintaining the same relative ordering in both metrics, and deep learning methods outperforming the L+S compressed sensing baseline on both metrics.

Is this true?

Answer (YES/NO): YES